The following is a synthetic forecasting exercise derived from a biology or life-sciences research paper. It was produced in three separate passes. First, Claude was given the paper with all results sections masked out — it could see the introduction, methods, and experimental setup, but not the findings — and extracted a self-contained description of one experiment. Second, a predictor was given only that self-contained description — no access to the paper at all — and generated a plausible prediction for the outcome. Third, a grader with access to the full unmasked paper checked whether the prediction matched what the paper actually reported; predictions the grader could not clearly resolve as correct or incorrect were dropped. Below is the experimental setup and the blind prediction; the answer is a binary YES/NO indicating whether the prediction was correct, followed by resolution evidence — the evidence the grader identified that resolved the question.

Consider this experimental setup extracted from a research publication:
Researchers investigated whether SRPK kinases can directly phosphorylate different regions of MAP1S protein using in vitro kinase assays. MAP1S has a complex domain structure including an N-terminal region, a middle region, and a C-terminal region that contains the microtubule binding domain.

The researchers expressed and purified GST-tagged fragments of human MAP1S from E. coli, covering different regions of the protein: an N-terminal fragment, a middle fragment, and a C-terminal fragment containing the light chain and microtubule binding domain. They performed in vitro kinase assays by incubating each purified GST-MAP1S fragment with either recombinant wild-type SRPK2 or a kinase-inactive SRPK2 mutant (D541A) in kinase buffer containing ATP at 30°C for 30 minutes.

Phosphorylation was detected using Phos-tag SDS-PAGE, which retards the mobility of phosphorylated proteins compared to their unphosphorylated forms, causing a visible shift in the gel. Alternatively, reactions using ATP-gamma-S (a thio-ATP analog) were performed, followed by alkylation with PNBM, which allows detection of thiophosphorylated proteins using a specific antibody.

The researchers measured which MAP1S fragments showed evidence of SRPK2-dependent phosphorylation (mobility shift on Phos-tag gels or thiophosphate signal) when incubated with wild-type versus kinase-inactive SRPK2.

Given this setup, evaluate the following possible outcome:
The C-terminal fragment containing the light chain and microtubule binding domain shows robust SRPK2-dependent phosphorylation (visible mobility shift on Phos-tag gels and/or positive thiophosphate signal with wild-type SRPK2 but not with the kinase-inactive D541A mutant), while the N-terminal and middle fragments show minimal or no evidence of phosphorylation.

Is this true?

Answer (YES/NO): NO